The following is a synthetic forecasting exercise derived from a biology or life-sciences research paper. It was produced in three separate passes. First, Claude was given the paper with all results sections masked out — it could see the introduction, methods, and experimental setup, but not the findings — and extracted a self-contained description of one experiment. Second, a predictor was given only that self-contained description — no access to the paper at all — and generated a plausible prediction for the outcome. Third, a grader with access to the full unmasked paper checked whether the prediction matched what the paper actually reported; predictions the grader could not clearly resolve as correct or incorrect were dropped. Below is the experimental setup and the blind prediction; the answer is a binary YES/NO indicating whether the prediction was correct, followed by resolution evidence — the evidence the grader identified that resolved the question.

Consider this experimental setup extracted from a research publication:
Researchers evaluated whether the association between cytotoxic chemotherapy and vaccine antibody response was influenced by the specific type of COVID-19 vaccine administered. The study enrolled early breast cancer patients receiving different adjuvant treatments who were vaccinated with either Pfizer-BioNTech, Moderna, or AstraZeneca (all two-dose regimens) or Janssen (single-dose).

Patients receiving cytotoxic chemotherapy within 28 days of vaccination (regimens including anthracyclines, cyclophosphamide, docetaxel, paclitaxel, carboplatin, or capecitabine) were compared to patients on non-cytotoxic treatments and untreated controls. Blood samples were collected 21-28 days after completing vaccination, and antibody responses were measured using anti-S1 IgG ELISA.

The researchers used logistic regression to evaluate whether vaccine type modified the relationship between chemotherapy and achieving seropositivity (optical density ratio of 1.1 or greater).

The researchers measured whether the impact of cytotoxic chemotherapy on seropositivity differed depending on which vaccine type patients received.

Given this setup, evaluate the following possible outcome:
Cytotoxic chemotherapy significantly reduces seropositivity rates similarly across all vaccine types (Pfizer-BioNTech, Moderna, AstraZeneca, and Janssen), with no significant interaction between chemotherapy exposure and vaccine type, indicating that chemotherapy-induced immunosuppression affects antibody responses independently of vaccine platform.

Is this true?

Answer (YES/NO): NO